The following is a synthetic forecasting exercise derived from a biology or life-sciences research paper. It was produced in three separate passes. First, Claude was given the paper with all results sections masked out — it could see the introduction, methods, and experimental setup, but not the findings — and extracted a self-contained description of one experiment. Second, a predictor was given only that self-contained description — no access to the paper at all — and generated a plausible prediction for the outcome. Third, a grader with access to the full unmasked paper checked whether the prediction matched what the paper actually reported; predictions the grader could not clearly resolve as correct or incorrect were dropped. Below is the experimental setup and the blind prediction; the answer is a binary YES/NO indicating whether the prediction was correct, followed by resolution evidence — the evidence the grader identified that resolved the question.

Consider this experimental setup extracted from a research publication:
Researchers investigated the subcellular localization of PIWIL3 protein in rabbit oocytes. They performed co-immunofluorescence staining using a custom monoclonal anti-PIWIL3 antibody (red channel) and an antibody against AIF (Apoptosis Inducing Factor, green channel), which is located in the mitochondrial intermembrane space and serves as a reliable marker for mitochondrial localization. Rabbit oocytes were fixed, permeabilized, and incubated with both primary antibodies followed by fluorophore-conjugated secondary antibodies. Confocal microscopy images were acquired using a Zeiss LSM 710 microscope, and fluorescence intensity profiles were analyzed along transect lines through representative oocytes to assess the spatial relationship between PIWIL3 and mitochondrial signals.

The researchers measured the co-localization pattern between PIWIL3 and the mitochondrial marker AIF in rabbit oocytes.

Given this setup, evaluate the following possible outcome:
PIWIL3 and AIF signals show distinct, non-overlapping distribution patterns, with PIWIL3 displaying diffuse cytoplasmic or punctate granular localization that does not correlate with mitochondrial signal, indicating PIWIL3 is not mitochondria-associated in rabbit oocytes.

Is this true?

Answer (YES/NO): NO